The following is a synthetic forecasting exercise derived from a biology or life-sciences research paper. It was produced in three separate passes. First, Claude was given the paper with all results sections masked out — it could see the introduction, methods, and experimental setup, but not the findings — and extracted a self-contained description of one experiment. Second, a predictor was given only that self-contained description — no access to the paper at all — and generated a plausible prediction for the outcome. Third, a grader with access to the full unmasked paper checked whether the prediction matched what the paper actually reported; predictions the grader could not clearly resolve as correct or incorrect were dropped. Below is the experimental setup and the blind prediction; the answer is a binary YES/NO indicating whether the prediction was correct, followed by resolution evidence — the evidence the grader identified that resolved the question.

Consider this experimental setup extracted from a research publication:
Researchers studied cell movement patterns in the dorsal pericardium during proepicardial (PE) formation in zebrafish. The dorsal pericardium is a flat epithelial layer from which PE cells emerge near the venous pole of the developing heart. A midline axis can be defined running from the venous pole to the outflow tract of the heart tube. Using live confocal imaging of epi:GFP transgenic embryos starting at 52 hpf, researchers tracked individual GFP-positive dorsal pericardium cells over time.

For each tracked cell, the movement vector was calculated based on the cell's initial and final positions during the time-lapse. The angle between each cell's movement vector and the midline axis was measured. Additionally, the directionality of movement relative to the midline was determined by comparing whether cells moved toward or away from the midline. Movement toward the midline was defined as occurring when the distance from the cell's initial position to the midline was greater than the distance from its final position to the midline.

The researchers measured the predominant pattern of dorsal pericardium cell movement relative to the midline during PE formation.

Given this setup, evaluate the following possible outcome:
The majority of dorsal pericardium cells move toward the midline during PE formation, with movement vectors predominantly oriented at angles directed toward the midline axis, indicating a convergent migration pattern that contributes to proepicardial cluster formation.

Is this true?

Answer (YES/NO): YES